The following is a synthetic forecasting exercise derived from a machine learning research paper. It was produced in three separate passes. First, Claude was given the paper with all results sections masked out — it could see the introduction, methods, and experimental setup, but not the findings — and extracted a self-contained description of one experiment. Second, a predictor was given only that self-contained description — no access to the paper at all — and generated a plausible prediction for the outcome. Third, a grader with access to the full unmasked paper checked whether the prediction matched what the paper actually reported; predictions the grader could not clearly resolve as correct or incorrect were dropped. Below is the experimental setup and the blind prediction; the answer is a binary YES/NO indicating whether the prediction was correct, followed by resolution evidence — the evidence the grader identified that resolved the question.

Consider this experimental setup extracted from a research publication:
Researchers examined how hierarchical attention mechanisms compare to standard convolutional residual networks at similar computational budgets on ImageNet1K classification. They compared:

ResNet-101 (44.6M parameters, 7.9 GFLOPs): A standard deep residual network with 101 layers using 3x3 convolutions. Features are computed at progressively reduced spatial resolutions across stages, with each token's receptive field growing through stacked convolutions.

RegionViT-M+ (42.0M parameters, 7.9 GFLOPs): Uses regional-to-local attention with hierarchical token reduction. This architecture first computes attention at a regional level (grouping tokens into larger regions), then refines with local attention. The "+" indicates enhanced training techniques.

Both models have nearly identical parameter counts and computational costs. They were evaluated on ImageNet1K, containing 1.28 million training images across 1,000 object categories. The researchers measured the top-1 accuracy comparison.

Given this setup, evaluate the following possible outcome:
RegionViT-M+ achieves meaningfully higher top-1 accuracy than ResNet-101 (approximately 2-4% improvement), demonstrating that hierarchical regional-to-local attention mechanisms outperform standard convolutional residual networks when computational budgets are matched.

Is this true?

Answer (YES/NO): YES